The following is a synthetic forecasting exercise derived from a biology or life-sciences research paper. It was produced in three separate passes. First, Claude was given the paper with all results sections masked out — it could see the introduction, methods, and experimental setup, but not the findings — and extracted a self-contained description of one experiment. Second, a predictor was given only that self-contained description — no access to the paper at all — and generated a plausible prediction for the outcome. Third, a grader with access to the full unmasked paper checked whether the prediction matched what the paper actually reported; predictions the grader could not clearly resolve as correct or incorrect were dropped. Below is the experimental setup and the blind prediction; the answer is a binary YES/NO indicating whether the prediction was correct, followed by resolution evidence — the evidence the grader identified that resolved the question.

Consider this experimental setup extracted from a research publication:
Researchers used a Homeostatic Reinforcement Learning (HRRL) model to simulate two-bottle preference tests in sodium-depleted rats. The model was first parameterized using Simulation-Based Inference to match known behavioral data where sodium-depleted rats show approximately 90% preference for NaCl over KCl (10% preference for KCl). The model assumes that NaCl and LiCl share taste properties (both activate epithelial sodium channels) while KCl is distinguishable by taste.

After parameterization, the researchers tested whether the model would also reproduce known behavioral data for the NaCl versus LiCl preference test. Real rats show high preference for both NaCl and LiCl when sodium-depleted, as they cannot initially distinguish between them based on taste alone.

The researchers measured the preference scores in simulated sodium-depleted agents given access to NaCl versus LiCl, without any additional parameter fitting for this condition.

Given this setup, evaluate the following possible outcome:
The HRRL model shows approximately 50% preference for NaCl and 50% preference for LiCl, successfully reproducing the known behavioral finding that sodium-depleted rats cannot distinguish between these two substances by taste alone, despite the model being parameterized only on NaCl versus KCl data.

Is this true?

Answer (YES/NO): YES